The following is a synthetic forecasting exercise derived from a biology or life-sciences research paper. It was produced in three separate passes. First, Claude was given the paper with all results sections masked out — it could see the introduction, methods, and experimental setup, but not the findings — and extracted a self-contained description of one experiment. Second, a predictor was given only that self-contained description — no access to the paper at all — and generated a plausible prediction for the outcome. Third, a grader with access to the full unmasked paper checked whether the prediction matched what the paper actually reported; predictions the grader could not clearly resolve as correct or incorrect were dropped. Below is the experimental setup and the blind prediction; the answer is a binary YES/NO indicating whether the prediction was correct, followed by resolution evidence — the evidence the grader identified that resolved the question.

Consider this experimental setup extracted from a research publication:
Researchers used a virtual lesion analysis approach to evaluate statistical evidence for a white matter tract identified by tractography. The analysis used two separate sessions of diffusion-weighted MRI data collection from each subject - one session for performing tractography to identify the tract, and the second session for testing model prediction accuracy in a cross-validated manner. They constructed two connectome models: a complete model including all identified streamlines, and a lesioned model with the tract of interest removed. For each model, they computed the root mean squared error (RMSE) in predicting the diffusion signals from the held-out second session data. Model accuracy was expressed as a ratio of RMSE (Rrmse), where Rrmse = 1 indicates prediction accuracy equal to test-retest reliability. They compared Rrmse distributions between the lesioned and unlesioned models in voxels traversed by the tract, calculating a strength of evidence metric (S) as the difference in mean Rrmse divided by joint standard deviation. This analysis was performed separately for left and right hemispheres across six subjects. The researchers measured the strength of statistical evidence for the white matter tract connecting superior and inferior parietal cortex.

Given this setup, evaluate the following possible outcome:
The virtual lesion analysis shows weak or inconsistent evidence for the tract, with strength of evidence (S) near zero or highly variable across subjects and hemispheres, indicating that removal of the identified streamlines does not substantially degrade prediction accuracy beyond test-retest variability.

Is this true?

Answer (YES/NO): NO